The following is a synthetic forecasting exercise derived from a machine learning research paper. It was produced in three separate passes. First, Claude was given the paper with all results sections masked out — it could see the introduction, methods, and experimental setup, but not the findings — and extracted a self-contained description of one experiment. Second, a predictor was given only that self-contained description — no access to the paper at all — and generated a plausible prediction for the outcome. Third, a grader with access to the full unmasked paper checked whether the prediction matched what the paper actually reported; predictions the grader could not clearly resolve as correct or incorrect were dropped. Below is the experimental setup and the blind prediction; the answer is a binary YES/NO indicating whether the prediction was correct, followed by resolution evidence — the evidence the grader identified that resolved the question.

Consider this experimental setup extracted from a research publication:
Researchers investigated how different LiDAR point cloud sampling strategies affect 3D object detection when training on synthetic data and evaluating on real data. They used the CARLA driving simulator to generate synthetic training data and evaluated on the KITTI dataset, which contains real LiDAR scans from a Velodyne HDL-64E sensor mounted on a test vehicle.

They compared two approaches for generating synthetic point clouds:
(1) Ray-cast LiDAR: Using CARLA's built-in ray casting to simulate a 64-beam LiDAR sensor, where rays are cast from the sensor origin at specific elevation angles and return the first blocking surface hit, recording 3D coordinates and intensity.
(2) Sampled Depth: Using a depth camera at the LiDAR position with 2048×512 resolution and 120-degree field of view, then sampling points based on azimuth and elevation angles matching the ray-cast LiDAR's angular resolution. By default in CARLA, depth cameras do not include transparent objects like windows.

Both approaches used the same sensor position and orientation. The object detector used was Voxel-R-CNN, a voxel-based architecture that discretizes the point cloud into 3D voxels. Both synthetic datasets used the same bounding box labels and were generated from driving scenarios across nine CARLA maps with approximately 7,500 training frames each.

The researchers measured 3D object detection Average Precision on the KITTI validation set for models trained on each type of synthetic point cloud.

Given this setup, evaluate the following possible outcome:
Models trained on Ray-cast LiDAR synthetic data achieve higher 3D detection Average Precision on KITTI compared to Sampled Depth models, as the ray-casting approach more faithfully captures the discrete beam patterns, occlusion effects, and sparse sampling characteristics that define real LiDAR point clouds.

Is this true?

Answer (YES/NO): NO